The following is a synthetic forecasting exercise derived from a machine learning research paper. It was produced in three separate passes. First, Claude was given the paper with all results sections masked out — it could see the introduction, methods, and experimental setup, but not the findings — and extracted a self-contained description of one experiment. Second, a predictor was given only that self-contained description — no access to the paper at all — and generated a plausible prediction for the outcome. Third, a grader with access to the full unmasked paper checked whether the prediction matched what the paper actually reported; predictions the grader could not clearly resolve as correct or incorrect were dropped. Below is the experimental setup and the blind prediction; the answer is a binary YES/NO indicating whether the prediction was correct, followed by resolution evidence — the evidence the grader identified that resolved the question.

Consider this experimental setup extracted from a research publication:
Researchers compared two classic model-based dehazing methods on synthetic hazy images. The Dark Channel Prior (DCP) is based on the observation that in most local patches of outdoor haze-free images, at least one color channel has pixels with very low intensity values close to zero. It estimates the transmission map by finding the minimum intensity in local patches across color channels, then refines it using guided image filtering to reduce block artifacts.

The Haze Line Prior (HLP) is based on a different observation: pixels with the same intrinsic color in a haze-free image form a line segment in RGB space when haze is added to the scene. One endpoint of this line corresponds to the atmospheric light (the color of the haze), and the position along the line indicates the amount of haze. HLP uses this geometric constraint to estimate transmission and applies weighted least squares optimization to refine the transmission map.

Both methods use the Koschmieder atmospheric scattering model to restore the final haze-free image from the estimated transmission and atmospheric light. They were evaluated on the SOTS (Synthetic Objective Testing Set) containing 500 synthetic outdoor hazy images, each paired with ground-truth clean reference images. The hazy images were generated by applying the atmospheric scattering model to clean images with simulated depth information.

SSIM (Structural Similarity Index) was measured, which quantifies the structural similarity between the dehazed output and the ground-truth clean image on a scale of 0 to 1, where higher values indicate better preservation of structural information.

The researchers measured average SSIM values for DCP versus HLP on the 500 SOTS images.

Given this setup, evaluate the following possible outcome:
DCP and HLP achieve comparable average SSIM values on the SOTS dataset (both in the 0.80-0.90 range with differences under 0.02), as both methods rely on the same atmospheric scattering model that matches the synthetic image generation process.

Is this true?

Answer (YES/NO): YES